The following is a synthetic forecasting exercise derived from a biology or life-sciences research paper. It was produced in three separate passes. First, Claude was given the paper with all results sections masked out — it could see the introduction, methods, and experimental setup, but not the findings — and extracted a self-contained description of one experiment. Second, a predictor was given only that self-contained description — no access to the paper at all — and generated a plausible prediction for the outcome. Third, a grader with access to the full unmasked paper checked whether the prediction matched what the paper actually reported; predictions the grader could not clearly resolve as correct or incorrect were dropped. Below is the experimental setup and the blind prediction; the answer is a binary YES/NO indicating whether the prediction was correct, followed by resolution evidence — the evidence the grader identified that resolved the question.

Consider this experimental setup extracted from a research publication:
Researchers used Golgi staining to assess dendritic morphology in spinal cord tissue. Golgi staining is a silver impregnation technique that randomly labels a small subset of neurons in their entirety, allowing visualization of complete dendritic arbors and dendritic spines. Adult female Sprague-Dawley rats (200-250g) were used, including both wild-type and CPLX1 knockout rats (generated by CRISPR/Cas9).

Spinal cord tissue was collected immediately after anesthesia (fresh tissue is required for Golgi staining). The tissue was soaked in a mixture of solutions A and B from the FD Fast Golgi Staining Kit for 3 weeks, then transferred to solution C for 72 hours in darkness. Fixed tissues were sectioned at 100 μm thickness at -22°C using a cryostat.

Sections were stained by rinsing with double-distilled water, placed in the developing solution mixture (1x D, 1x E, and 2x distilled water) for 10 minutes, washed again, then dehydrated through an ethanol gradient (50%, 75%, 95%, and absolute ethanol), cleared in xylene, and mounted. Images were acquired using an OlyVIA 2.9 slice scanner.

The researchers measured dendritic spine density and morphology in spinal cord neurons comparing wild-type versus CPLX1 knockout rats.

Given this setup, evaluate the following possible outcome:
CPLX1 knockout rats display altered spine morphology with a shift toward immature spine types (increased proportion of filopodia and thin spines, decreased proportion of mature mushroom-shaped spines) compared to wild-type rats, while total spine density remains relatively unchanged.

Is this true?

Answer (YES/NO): NO